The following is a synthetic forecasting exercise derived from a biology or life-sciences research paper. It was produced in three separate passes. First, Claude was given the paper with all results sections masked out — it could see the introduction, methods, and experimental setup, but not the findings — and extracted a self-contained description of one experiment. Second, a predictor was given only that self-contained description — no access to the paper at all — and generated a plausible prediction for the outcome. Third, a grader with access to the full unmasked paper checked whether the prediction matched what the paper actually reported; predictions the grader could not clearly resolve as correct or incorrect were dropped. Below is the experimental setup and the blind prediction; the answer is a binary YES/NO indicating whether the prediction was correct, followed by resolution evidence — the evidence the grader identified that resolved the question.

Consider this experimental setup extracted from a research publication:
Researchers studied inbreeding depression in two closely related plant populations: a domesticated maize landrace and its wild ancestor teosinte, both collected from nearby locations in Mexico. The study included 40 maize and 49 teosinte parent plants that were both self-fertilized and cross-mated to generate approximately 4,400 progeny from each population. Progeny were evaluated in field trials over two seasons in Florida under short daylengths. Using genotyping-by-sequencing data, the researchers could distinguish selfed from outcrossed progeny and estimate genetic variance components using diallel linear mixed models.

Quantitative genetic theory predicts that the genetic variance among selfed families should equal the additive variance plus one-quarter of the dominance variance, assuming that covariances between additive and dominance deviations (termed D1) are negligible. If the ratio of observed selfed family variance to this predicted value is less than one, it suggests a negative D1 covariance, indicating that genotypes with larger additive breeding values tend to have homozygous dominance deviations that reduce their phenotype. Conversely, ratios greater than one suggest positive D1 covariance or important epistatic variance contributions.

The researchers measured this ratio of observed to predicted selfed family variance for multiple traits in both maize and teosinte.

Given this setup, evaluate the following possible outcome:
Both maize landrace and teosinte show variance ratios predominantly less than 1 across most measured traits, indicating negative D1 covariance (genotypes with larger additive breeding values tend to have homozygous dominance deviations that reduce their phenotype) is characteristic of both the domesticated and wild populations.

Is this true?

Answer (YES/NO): NO